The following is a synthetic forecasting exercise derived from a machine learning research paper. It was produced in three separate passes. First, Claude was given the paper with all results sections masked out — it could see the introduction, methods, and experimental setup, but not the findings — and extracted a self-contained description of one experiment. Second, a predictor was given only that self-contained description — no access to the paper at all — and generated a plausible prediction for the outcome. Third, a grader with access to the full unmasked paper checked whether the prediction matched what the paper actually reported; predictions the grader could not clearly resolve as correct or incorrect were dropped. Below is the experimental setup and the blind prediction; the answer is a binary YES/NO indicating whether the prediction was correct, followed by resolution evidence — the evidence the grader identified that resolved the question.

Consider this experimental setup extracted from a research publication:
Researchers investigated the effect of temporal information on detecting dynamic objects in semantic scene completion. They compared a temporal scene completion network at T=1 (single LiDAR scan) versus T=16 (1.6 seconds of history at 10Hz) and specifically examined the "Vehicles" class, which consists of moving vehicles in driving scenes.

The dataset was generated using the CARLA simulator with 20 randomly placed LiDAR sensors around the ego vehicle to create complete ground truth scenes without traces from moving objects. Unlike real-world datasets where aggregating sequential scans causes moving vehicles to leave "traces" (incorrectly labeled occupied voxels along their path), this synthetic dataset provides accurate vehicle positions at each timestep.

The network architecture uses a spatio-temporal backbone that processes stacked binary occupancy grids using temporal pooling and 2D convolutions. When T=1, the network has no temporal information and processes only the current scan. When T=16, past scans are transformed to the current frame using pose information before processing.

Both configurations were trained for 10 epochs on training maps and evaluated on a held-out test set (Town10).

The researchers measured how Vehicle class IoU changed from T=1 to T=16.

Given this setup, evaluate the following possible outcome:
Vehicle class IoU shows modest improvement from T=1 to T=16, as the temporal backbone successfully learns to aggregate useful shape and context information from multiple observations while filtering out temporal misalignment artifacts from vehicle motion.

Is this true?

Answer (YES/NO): NO